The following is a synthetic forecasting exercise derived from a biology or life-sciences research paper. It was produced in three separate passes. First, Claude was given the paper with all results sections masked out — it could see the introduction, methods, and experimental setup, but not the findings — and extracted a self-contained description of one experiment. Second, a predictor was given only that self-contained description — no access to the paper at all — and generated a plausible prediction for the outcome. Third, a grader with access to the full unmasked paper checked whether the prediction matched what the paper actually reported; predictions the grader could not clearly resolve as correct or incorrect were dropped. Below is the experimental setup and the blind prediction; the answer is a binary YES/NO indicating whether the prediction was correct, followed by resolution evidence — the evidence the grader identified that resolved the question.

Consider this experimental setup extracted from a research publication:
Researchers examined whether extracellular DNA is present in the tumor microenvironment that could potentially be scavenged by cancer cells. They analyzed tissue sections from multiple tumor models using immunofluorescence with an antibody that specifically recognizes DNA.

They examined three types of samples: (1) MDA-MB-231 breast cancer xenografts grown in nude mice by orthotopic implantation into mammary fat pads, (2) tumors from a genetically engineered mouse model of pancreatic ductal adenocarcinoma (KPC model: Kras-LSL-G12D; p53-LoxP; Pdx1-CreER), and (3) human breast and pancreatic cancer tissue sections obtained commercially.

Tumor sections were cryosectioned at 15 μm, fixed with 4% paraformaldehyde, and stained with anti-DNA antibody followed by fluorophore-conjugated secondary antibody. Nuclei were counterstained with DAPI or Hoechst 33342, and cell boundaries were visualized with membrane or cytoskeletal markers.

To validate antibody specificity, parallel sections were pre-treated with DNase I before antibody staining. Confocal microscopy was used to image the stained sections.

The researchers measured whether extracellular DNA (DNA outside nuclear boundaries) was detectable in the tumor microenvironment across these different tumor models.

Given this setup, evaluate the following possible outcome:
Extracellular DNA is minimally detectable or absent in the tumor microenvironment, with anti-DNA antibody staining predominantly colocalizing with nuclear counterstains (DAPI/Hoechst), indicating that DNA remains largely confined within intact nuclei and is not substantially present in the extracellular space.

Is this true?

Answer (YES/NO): NO